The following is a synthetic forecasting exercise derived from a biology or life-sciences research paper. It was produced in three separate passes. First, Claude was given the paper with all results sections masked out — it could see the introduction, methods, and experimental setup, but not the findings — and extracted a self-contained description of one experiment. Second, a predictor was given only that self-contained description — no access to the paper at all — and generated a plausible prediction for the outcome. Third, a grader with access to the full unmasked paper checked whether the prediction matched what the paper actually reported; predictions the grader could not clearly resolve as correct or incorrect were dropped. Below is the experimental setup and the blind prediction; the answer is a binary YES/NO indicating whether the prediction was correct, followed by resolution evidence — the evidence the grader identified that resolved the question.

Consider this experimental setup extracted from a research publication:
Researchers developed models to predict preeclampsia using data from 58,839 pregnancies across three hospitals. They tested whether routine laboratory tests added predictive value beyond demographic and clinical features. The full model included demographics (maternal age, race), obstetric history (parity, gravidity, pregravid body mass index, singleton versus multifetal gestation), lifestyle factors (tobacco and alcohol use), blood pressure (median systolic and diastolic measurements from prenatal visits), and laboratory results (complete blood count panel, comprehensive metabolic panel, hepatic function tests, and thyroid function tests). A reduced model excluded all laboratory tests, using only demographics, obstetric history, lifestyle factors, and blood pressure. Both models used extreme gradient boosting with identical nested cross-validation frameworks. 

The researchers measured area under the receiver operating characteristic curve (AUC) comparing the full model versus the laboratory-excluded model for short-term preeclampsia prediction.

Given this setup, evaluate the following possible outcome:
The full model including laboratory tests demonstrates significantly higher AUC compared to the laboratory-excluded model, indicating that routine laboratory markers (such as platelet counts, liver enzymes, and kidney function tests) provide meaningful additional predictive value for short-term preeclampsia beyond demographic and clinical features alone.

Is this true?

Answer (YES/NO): YES